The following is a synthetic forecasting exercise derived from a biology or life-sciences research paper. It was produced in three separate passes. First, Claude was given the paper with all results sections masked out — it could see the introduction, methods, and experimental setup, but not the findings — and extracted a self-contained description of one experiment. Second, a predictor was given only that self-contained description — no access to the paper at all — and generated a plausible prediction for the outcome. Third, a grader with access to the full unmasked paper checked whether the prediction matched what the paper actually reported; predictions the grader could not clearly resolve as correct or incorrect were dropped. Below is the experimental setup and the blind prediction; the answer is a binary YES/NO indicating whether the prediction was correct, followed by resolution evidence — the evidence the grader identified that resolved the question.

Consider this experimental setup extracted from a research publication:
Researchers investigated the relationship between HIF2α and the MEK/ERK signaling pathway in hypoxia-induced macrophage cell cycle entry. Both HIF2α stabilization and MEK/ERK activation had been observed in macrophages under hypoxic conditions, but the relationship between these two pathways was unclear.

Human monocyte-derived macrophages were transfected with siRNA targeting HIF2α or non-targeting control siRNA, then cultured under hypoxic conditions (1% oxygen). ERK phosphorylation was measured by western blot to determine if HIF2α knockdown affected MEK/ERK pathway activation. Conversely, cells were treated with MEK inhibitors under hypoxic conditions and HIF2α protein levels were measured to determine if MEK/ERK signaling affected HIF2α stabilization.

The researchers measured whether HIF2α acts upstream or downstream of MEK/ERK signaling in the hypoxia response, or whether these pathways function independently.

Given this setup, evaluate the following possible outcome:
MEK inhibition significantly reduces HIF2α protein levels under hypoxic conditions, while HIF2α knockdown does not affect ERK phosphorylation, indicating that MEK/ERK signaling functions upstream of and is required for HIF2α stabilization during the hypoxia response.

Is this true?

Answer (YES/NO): NO